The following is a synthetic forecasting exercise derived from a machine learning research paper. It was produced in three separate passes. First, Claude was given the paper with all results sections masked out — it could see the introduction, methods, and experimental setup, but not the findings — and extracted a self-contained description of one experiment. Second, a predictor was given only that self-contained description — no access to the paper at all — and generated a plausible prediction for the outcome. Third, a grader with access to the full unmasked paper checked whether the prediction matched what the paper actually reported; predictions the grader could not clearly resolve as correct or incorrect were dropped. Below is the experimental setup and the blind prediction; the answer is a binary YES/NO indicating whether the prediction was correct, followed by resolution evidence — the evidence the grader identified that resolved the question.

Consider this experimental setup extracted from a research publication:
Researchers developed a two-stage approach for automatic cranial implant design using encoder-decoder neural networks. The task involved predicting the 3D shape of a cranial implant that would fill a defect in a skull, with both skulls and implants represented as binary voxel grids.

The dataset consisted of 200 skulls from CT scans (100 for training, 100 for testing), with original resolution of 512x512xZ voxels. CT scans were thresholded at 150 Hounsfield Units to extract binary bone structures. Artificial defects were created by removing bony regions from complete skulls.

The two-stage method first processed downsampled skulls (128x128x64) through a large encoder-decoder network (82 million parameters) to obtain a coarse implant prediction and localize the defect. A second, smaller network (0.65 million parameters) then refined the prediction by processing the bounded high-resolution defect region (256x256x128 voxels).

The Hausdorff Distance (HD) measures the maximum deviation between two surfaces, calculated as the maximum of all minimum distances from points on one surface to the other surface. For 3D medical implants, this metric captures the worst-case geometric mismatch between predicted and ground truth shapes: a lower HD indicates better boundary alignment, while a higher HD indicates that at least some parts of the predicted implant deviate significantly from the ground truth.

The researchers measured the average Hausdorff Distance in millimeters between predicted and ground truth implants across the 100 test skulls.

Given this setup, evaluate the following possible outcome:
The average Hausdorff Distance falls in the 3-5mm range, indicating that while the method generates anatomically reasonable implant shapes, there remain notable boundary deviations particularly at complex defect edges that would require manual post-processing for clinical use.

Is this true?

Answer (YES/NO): NO